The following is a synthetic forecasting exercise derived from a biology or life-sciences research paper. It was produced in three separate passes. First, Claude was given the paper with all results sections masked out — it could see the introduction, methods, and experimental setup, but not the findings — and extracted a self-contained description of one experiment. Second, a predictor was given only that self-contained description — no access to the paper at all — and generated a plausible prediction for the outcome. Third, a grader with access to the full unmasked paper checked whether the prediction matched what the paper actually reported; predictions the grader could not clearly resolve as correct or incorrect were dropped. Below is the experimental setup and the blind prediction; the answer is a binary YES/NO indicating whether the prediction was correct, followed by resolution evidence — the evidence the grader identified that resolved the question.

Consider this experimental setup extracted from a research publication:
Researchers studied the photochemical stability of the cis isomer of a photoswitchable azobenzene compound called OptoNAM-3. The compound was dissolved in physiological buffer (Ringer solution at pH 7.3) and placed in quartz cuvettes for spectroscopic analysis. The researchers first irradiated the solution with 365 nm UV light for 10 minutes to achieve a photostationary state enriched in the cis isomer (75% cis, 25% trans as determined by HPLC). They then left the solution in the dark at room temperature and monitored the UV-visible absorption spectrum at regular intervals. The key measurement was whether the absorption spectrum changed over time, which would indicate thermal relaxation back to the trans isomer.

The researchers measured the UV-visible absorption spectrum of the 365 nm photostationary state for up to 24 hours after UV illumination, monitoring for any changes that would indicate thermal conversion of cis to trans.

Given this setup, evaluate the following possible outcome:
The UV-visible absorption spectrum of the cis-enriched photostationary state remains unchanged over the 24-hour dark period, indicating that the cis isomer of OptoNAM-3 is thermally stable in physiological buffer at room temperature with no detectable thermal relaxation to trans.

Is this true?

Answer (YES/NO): YES